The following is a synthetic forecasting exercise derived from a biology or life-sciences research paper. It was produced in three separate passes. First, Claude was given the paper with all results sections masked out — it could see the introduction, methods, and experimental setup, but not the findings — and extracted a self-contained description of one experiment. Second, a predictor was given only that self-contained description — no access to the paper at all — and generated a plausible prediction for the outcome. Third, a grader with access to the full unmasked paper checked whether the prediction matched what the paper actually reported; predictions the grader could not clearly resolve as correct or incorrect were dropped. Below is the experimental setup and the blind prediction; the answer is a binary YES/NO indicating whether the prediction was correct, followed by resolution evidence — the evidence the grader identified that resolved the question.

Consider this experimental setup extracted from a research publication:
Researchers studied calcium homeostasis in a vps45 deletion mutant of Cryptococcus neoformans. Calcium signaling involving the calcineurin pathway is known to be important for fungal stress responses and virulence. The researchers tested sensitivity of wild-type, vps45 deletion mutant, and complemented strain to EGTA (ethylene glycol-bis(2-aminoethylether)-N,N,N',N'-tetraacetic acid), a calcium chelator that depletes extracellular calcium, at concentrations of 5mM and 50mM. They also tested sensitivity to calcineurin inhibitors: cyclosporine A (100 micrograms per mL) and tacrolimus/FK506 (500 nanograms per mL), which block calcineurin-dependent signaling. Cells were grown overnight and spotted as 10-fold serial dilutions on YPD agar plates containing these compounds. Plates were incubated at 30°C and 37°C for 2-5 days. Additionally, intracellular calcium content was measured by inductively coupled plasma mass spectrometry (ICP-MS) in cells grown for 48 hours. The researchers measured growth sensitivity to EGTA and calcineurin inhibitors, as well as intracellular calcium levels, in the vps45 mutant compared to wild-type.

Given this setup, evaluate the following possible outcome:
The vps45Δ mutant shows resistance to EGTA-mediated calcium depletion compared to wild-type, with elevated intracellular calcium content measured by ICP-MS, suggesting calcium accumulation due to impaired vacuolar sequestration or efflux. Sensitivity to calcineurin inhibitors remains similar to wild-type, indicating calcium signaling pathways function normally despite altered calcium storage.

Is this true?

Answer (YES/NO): NO